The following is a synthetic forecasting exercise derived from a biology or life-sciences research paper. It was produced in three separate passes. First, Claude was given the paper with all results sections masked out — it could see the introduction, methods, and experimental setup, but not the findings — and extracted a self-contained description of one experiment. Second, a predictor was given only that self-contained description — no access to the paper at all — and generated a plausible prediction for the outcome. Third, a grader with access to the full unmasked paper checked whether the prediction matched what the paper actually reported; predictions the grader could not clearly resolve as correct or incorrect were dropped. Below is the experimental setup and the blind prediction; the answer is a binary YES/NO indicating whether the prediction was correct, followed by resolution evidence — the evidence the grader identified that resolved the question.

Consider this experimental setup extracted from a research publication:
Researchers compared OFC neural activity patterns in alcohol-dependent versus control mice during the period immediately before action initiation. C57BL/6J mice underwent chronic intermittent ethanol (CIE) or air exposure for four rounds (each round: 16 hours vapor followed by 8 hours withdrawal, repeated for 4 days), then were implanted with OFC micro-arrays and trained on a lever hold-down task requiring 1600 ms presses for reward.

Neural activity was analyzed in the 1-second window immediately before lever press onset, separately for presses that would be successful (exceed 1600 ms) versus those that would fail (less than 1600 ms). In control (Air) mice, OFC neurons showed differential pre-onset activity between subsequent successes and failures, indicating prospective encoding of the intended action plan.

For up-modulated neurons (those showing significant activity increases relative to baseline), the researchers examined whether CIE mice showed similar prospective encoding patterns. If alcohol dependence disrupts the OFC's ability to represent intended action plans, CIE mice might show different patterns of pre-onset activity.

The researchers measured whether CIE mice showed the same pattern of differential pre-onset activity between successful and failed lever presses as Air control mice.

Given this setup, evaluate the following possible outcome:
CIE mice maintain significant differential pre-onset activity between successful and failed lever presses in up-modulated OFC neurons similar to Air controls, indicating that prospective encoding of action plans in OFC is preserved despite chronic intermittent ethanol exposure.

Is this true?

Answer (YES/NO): NO